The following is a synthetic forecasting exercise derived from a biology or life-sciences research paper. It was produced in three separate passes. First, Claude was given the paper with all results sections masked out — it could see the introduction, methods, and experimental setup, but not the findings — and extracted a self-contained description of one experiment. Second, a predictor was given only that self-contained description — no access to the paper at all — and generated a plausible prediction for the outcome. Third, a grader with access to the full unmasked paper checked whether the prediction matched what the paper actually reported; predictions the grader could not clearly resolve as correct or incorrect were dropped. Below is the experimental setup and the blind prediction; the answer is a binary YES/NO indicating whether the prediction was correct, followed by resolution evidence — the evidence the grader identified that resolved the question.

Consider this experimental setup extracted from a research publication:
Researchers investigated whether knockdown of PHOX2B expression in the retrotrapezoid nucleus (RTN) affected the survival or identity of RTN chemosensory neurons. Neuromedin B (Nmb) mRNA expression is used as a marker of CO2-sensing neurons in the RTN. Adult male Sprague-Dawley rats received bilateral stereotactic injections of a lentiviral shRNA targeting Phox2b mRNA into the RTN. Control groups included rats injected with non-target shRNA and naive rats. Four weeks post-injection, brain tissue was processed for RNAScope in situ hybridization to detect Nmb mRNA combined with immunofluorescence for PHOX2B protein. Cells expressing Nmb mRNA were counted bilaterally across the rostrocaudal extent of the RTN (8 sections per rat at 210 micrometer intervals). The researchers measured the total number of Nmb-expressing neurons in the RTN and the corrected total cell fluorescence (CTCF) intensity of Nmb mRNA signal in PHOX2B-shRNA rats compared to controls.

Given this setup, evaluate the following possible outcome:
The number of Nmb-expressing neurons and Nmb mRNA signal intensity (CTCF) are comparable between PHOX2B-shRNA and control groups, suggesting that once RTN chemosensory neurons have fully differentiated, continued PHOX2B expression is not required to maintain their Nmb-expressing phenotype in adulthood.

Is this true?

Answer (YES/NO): NO